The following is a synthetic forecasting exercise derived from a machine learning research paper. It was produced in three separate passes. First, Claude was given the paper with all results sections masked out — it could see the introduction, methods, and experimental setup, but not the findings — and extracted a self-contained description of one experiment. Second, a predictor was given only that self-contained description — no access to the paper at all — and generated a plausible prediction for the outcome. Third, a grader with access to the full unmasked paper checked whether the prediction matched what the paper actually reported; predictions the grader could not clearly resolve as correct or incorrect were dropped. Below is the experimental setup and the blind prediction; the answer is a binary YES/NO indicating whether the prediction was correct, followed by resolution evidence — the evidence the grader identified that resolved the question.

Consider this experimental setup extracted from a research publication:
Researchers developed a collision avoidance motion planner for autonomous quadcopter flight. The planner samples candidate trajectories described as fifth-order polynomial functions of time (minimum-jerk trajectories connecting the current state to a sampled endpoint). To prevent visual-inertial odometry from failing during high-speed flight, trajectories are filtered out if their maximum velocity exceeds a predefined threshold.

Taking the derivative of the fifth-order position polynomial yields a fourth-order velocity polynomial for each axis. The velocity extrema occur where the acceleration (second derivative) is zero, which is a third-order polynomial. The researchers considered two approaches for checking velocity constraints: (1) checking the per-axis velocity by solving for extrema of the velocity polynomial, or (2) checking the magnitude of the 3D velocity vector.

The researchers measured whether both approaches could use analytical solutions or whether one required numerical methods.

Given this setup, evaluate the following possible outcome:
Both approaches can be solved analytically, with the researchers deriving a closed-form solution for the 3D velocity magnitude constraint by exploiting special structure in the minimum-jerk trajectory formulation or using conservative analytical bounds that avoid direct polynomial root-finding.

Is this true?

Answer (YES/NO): NO